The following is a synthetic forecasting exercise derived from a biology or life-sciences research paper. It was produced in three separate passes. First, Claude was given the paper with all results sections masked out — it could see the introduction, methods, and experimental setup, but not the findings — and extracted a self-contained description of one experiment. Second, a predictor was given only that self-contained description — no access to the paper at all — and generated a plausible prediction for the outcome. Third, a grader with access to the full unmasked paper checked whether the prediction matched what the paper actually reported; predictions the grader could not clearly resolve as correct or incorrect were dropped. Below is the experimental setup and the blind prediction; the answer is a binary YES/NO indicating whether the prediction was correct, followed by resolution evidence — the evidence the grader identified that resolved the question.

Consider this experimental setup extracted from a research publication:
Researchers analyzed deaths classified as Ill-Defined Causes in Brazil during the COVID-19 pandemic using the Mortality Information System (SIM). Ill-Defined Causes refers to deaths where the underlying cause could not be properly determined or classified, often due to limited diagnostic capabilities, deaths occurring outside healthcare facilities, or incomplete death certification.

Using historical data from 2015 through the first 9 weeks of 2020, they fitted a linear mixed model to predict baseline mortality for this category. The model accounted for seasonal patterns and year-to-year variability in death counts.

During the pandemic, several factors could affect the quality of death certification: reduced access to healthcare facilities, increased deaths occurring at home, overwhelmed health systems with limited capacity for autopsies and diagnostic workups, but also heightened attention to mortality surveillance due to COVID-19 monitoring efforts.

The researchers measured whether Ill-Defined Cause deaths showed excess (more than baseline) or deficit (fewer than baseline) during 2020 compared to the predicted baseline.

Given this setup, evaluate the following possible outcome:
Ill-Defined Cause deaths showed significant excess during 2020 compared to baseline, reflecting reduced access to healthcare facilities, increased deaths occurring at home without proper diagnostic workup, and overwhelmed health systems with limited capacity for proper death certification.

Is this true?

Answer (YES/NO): YES